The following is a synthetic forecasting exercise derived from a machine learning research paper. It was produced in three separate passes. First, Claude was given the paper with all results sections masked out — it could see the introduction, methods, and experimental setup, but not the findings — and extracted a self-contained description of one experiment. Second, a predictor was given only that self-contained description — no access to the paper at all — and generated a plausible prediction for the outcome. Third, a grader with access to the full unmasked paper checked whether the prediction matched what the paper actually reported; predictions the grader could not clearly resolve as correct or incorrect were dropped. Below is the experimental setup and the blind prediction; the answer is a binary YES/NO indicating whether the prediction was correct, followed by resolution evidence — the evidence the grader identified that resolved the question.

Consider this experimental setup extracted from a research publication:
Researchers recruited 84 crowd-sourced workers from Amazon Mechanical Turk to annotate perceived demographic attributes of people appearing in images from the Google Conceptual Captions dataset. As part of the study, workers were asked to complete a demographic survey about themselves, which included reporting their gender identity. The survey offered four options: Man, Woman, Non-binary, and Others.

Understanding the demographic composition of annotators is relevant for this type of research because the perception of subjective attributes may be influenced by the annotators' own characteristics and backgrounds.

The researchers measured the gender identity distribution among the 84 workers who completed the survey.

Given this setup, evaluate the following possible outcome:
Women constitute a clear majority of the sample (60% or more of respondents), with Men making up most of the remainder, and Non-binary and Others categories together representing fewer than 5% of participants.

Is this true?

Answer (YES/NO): NO